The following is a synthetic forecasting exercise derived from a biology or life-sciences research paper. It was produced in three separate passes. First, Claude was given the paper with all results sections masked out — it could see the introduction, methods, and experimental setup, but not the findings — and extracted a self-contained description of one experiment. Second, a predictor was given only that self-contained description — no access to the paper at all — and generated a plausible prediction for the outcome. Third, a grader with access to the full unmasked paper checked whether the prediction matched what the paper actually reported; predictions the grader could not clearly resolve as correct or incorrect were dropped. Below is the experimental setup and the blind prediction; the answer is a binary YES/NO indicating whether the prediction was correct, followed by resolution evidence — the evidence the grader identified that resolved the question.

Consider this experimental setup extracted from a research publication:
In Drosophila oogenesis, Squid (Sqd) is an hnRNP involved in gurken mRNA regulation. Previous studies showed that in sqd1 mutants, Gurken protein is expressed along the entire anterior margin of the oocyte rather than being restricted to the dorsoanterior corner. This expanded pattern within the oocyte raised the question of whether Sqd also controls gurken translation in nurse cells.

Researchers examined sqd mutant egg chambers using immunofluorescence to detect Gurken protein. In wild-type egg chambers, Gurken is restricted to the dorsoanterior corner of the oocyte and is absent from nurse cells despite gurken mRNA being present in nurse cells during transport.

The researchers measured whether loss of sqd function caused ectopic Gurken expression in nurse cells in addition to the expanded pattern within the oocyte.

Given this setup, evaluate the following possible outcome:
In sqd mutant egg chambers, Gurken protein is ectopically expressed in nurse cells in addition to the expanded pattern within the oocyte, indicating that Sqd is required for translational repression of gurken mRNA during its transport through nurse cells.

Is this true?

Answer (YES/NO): NO